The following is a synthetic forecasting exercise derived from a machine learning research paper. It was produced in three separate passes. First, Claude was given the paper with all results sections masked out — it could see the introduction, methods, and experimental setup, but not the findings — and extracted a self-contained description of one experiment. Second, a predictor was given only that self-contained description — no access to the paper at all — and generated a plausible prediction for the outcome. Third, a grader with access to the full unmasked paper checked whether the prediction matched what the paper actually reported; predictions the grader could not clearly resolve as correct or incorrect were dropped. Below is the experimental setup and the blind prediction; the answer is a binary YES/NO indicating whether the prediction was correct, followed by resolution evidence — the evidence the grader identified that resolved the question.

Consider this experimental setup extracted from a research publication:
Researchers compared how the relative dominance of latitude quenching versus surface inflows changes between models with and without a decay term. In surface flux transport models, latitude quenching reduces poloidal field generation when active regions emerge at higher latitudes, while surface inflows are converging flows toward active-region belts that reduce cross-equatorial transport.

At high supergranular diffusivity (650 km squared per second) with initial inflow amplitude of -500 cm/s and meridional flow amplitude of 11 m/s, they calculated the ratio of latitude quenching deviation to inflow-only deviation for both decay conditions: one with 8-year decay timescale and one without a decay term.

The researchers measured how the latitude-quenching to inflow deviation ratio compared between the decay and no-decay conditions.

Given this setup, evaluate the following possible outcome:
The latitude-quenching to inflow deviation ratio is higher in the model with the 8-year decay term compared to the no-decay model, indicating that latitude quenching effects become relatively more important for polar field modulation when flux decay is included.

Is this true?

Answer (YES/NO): NO